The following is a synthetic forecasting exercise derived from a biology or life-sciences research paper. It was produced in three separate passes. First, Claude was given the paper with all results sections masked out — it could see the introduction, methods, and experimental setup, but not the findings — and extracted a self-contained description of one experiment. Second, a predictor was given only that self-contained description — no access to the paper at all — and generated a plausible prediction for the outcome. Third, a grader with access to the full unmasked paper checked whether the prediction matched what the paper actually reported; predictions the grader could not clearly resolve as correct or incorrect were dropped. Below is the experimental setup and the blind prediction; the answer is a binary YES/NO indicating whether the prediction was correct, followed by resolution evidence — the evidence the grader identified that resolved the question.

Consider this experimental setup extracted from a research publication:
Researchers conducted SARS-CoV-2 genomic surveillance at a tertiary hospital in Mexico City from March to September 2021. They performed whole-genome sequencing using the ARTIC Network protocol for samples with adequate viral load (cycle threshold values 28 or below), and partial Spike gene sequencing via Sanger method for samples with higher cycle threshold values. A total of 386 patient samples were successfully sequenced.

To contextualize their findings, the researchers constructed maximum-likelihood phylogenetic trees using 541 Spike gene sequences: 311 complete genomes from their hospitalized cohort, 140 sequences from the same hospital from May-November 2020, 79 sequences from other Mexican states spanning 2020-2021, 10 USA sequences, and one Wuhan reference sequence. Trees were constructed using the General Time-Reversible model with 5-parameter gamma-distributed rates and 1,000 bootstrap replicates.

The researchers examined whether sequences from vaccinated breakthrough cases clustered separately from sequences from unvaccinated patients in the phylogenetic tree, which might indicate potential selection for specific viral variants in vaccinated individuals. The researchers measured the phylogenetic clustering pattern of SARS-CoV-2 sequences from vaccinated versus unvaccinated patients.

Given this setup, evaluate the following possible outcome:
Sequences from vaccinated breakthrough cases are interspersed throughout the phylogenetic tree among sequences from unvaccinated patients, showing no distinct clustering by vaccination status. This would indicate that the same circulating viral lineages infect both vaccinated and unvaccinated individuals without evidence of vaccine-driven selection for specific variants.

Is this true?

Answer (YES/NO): YES